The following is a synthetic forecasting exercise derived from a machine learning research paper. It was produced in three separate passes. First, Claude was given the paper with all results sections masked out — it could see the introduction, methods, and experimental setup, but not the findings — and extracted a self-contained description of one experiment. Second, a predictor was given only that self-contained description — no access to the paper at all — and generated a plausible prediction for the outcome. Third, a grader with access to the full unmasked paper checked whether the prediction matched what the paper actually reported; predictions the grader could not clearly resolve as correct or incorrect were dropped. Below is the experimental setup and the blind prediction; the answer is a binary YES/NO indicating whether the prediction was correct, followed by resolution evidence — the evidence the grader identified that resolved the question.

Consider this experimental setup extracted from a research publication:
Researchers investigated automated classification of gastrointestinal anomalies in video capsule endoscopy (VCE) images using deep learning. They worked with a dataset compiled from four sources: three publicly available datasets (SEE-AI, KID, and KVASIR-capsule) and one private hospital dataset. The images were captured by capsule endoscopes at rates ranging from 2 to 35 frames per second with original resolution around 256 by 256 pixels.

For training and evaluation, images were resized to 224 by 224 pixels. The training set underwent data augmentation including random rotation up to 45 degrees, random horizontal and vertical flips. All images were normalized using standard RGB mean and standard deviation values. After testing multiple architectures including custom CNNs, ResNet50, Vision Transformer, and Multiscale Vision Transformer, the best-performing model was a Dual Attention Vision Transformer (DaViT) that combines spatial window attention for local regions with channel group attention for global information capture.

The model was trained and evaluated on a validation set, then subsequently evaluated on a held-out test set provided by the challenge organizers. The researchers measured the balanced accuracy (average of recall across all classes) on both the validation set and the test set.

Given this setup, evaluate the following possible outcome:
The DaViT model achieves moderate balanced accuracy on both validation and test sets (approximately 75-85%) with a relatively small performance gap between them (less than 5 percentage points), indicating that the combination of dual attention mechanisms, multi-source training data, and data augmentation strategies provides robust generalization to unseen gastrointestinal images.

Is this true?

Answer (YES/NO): NO